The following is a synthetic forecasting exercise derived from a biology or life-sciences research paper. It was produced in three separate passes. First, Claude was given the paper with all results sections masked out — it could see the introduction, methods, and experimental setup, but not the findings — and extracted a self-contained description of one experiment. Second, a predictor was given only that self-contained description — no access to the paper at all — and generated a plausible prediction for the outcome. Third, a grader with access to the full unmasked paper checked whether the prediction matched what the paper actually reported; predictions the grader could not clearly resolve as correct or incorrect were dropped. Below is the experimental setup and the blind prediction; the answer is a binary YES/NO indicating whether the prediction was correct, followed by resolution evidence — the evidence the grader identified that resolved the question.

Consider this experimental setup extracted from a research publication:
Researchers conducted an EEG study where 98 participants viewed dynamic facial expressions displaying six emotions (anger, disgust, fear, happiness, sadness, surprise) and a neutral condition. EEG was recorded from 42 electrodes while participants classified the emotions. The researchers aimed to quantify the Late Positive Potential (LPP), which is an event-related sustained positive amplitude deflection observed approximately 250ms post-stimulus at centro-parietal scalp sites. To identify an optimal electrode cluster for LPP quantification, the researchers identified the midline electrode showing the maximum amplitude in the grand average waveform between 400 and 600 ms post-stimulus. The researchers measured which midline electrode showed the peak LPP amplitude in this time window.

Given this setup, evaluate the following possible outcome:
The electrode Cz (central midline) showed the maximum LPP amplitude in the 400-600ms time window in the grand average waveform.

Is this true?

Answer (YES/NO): NO